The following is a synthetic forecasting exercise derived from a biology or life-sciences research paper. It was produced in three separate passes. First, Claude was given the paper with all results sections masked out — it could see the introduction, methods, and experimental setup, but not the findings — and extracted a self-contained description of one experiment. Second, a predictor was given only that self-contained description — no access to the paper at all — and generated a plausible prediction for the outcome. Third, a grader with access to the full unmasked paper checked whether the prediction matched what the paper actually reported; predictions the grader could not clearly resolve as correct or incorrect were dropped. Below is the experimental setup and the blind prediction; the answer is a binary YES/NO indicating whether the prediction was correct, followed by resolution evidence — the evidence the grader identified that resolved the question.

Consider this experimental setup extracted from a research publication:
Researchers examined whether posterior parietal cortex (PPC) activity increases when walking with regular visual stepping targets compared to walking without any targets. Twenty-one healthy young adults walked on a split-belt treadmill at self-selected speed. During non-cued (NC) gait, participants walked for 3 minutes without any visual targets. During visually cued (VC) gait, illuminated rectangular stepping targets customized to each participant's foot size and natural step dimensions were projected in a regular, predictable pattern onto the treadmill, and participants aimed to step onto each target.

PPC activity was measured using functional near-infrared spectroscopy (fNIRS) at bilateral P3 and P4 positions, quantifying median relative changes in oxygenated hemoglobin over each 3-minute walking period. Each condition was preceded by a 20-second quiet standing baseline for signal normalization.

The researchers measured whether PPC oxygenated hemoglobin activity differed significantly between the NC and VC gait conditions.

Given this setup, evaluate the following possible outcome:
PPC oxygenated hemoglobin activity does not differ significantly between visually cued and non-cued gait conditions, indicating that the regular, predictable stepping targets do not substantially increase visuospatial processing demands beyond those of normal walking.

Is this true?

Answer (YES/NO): NO